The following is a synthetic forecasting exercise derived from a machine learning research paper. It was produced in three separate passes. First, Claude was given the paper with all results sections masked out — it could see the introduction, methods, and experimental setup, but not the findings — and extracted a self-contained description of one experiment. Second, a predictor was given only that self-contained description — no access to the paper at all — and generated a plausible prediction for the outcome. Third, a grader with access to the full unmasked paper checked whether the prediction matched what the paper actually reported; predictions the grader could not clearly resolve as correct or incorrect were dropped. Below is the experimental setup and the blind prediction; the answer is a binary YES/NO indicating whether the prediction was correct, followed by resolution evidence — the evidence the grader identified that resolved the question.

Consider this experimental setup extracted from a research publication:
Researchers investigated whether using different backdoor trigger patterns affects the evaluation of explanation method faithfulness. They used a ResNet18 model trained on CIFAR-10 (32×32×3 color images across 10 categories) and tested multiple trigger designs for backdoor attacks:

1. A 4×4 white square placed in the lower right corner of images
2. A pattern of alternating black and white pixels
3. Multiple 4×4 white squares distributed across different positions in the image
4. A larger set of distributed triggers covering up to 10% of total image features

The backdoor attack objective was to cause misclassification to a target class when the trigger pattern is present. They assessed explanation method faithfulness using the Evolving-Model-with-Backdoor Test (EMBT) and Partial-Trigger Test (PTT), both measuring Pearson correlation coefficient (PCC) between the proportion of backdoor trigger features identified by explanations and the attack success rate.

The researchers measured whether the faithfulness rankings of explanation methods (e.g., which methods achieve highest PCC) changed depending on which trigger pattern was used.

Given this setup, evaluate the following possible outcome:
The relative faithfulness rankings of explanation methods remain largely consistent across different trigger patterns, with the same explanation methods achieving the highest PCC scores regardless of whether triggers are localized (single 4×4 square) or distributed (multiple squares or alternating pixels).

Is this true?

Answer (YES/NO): YES